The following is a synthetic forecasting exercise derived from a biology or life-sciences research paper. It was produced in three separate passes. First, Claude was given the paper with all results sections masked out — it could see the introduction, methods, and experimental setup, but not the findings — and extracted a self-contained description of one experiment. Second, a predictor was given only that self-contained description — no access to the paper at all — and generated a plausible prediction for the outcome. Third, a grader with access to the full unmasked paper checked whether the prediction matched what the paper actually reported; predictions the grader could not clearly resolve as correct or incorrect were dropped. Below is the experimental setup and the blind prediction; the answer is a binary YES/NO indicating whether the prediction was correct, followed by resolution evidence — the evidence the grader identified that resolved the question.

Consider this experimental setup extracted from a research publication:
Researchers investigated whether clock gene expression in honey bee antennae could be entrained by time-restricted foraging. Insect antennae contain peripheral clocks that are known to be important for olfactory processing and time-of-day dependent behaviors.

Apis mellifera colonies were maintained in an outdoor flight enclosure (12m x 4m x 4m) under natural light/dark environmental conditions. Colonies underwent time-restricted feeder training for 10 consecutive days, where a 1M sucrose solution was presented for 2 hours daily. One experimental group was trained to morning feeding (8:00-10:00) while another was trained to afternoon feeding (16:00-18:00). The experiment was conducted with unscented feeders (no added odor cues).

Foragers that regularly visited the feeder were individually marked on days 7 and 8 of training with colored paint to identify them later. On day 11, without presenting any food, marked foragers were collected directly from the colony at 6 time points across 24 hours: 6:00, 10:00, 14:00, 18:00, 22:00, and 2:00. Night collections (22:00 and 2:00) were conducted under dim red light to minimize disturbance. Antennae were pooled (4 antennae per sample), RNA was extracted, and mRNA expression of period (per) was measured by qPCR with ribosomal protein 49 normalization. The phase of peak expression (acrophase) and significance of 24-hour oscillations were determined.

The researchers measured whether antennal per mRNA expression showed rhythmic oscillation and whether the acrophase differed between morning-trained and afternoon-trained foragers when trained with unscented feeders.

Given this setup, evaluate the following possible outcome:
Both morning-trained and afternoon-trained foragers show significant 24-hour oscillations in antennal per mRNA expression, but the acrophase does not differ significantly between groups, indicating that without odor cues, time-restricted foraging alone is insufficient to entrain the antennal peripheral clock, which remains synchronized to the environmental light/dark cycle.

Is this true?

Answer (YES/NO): NO